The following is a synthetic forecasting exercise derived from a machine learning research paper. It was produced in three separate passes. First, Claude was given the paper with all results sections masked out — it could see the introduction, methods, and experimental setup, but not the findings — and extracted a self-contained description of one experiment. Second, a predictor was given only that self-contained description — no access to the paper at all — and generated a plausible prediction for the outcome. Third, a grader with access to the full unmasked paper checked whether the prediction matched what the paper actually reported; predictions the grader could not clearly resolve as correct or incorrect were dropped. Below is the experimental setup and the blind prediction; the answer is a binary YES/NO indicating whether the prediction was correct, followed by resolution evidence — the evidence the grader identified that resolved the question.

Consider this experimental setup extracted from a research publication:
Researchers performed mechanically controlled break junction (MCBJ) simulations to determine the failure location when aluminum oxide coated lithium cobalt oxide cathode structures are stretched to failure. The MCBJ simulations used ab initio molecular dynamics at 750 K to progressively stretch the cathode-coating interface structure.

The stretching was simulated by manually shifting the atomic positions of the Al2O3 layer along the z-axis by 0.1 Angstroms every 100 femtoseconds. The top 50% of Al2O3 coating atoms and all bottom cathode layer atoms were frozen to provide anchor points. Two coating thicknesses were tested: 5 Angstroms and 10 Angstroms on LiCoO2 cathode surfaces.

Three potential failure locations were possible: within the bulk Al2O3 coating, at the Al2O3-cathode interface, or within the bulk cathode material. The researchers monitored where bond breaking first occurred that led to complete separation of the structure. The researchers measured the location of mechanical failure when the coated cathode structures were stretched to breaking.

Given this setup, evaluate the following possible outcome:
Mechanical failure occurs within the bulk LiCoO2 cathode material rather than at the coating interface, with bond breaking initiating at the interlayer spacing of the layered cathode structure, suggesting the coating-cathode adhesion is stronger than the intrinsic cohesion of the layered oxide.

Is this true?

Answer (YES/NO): NO